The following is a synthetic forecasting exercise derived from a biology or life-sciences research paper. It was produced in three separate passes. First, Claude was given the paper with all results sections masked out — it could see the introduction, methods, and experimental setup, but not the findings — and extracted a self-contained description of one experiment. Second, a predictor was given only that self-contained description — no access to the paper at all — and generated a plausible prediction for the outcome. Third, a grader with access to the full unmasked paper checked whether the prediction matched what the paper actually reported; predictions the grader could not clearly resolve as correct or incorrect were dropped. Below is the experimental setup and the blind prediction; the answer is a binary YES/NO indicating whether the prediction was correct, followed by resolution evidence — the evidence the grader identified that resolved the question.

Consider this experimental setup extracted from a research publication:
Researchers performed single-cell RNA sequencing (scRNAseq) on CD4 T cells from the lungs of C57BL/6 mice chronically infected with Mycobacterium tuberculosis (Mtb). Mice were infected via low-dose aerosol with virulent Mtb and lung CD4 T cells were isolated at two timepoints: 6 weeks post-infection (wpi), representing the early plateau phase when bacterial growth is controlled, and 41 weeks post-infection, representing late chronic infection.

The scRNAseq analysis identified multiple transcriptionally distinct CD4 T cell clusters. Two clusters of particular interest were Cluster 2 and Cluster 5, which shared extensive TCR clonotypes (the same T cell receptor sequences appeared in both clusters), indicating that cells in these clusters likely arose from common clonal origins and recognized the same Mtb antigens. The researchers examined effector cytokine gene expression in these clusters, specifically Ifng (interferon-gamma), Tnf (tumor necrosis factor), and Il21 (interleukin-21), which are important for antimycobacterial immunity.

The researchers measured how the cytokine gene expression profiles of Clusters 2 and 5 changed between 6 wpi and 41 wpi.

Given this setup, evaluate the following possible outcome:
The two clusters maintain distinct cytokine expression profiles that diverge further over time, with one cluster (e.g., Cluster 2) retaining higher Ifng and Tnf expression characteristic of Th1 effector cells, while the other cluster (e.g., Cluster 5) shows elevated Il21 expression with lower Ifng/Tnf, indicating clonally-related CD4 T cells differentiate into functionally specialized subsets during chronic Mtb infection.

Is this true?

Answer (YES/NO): NO